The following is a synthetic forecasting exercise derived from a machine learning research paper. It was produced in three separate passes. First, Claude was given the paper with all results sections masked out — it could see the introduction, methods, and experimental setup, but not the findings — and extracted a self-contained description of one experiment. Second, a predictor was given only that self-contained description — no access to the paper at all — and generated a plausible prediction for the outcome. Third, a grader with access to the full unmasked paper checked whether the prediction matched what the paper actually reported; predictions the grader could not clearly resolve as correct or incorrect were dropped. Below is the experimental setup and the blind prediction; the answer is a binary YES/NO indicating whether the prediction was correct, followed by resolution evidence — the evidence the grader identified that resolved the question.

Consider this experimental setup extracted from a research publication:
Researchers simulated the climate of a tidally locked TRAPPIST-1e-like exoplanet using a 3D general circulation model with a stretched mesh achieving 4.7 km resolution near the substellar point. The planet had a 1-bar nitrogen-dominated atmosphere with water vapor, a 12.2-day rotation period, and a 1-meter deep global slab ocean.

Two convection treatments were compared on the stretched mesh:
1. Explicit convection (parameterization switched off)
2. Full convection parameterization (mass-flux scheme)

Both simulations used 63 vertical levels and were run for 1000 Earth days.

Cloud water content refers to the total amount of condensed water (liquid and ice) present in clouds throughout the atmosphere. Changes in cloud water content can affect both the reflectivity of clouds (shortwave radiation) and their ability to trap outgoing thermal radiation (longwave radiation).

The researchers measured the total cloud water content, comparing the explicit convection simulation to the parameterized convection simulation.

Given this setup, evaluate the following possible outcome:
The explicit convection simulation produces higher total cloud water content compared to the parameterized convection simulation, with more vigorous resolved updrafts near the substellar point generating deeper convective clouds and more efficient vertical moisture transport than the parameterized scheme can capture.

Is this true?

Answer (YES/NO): NO